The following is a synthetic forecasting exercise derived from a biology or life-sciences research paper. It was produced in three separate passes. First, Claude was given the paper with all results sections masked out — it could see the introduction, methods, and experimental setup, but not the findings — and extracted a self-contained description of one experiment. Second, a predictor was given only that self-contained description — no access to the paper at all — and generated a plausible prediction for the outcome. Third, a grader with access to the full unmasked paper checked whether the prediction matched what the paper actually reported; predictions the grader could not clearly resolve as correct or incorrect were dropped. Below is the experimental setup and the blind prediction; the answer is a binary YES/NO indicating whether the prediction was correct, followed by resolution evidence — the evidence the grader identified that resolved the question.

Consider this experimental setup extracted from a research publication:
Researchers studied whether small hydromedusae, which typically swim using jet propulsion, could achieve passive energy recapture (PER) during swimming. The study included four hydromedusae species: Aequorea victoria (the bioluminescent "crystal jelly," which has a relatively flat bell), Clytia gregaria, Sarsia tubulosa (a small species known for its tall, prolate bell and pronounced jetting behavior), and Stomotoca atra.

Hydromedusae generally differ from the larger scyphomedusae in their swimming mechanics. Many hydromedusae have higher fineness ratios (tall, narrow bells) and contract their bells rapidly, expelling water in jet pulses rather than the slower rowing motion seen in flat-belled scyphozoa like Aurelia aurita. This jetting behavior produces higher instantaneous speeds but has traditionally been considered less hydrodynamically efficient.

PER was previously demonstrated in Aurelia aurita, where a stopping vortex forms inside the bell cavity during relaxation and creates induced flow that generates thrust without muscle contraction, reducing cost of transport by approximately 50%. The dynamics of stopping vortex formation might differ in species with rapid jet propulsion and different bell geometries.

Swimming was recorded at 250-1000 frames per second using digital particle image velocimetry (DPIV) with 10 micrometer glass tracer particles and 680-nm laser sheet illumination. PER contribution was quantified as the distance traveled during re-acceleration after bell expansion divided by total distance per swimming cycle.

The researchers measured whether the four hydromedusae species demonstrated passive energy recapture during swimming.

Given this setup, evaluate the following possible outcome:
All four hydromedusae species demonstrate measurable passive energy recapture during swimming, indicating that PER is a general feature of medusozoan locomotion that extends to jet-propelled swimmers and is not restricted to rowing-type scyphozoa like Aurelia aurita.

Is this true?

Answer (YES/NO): YES